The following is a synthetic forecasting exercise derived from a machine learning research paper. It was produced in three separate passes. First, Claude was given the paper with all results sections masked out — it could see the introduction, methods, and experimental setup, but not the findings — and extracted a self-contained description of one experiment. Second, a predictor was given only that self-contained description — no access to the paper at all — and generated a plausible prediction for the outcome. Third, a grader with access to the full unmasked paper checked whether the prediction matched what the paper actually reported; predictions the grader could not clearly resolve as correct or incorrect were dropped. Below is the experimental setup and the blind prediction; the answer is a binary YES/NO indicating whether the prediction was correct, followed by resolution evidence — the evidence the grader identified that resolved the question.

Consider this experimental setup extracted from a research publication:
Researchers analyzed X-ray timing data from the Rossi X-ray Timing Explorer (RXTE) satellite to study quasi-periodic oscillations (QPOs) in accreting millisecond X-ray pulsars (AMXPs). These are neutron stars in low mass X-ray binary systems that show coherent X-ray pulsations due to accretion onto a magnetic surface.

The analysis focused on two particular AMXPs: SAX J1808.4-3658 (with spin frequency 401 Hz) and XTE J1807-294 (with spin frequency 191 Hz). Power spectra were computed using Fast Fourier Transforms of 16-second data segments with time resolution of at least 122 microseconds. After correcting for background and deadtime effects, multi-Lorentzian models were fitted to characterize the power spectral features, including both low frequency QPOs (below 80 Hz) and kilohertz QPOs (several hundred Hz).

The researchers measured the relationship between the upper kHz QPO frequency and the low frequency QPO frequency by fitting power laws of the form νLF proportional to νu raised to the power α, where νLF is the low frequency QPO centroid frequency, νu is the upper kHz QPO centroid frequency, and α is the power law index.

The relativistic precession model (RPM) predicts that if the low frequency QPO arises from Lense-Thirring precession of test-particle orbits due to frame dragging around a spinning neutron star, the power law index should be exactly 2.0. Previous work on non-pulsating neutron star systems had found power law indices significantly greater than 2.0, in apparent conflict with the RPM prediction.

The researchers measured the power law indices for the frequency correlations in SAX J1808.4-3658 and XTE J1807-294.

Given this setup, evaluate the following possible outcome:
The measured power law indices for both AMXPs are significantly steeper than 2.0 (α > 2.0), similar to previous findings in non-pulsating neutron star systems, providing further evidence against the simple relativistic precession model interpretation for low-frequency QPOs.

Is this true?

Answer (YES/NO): NO